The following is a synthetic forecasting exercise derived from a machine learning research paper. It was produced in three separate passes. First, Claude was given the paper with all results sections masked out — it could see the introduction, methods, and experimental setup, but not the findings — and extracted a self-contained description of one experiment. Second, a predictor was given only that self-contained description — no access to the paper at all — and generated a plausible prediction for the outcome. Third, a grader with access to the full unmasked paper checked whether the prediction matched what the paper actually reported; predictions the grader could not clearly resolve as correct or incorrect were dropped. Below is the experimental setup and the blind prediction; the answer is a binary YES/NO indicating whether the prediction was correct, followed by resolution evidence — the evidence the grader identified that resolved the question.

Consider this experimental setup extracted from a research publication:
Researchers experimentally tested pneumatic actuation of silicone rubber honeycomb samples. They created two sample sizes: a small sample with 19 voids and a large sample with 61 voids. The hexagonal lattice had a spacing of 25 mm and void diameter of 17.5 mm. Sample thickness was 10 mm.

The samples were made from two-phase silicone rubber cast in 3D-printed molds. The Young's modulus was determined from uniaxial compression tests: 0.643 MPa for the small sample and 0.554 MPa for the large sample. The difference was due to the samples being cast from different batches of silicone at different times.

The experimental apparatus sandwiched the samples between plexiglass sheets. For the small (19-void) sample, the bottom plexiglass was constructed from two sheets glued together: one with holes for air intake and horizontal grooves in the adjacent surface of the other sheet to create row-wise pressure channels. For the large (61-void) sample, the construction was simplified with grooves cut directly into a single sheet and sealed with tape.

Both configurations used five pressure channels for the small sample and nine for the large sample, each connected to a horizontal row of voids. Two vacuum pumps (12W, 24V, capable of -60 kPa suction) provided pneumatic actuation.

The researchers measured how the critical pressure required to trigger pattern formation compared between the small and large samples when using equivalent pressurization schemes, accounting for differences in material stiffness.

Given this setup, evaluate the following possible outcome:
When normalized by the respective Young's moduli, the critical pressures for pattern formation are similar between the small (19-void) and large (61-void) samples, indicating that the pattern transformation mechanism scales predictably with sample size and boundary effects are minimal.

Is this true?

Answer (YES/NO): NO